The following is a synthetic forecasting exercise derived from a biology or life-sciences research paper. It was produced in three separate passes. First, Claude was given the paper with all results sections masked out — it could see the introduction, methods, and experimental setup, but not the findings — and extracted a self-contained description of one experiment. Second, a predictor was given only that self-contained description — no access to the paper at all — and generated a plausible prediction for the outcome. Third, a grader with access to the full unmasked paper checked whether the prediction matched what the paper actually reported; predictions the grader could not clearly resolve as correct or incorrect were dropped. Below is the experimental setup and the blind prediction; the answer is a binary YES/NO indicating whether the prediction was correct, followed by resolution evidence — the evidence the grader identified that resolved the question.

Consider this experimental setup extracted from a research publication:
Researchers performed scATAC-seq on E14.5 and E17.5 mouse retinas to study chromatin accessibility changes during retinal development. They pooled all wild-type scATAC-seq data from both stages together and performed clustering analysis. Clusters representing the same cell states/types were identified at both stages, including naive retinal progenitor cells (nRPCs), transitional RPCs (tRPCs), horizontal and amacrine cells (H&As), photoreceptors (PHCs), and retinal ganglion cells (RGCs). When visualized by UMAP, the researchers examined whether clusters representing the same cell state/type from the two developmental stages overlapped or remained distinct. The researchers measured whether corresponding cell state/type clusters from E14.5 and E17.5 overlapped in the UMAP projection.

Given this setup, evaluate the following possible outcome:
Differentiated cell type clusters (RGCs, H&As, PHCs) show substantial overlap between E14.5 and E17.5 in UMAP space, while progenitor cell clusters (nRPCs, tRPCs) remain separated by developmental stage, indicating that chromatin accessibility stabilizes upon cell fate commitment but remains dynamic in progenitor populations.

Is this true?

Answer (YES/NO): NO